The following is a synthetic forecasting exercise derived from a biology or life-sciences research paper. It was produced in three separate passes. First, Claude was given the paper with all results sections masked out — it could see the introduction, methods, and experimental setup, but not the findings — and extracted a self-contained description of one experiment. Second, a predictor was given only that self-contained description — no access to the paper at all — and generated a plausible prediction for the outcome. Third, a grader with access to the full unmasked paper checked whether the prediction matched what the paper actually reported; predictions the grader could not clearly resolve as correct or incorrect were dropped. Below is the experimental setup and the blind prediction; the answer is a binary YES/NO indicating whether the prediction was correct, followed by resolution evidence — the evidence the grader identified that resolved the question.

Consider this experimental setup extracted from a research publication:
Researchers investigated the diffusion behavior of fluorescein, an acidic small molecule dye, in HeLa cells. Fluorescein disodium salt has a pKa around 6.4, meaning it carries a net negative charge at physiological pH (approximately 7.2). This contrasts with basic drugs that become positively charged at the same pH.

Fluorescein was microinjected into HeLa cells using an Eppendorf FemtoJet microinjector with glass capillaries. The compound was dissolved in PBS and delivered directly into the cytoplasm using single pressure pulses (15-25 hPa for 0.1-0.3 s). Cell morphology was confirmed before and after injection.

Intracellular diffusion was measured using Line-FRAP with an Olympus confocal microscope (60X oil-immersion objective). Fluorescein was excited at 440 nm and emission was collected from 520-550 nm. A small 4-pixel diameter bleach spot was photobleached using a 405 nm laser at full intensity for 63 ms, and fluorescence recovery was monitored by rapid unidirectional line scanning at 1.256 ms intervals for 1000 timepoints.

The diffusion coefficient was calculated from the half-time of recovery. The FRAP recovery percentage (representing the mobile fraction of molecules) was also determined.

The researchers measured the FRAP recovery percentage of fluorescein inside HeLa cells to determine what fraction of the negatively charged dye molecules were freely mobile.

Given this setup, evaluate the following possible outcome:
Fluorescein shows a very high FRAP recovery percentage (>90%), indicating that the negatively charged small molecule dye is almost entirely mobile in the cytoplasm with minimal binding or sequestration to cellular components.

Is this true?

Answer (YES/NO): YES